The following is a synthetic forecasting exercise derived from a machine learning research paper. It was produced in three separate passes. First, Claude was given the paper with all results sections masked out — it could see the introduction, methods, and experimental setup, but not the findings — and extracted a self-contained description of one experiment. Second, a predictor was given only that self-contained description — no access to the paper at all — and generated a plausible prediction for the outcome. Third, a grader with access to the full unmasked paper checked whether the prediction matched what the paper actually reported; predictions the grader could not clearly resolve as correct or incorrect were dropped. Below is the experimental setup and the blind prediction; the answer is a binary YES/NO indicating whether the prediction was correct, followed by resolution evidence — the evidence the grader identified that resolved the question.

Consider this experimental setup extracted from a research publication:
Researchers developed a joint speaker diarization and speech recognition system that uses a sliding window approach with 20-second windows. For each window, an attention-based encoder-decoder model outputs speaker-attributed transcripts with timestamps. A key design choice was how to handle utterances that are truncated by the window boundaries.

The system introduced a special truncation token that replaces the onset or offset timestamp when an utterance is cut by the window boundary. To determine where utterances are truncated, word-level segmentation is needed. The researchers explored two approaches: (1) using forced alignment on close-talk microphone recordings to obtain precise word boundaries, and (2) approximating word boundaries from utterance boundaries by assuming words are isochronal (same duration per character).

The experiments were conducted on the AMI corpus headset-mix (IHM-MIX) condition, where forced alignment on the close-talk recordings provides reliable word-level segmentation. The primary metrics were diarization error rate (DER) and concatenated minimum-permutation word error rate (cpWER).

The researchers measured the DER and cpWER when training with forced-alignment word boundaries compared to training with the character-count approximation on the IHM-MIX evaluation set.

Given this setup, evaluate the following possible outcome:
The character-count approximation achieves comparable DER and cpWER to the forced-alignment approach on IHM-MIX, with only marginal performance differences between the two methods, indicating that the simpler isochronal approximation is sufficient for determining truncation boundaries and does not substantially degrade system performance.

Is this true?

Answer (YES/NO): NO